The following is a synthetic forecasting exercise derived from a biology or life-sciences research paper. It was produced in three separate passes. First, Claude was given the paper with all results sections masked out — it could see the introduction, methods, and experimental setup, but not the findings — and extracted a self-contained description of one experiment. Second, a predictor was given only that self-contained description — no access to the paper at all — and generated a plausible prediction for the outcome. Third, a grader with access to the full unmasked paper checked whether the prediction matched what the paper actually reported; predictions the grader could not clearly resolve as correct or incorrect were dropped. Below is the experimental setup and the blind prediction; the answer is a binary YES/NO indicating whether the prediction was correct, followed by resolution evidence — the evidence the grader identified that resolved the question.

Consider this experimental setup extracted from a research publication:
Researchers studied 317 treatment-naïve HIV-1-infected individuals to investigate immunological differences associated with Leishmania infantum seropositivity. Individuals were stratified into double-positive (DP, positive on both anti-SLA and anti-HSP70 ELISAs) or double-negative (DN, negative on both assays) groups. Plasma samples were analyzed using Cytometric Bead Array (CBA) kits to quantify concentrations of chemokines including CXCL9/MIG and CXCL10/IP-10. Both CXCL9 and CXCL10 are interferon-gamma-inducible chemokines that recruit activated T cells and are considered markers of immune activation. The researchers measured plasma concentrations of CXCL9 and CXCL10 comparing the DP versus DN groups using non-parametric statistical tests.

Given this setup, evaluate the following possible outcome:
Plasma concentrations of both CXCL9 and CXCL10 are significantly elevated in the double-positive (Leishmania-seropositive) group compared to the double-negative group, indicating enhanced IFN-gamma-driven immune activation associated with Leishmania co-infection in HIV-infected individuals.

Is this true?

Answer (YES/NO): NO